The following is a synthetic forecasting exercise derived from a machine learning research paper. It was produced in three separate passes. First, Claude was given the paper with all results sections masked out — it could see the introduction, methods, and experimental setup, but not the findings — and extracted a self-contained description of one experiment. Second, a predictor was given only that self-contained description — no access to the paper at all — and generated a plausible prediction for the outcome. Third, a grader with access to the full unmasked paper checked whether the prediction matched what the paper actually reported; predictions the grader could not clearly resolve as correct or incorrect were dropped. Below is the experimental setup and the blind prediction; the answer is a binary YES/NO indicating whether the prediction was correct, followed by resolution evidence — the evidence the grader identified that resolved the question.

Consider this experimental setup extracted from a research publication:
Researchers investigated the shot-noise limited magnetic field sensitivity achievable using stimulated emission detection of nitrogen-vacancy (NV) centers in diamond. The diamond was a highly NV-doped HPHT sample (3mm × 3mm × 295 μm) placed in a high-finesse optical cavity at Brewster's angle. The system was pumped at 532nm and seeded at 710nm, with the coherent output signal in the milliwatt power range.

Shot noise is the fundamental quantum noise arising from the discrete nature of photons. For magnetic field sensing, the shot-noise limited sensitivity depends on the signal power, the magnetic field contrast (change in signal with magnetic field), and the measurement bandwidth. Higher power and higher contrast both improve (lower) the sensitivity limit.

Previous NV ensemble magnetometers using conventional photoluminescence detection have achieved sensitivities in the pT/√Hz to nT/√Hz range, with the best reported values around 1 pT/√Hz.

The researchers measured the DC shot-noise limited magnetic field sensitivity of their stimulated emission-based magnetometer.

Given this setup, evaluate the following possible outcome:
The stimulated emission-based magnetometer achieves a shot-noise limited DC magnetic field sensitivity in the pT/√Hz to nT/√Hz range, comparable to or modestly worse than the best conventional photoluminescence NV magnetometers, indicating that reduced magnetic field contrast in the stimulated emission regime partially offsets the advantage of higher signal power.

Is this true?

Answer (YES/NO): NO